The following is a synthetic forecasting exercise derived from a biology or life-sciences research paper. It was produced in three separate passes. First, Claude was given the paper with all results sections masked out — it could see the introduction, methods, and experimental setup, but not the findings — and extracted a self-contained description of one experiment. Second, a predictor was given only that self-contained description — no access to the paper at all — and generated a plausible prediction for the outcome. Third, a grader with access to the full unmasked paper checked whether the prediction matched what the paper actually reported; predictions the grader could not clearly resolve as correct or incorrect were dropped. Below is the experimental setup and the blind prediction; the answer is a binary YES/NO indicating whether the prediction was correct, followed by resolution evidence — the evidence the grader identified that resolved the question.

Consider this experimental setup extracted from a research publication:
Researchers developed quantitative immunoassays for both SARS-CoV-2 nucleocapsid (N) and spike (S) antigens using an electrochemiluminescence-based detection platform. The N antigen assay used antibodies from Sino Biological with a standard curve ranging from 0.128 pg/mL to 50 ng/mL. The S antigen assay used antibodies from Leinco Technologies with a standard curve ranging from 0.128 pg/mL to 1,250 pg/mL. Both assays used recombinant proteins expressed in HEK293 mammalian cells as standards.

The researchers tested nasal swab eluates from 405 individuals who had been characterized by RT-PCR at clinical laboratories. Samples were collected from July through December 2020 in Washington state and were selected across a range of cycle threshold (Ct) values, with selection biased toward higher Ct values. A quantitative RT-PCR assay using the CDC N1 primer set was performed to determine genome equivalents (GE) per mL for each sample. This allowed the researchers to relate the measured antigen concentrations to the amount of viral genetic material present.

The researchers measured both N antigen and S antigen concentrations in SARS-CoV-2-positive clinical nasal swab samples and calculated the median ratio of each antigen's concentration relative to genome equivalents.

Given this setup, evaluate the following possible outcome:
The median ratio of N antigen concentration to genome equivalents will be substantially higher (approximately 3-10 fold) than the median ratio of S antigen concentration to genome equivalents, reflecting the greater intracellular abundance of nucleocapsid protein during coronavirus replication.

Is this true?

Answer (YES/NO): YES